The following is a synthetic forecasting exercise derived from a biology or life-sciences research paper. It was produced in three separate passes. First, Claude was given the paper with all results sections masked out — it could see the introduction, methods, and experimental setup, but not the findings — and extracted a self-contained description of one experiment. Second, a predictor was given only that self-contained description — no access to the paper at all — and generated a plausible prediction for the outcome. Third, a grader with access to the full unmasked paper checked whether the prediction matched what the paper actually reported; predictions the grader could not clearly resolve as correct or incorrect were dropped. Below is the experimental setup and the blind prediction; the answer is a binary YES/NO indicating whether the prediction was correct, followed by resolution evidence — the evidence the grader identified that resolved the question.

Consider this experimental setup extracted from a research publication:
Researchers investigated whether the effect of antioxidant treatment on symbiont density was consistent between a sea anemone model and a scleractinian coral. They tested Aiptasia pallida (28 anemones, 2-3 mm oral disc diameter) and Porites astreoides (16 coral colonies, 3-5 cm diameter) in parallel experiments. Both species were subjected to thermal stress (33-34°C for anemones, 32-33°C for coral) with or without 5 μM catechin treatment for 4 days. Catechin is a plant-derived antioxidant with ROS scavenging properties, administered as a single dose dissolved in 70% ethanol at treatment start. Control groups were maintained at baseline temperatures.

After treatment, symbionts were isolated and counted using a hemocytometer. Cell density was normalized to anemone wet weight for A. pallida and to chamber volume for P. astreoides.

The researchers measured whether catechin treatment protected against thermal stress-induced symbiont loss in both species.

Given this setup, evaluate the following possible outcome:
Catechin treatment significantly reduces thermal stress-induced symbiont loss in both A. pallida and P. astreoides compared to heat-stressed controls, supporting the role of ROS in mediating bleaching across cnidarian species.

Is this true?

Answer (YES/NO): NO